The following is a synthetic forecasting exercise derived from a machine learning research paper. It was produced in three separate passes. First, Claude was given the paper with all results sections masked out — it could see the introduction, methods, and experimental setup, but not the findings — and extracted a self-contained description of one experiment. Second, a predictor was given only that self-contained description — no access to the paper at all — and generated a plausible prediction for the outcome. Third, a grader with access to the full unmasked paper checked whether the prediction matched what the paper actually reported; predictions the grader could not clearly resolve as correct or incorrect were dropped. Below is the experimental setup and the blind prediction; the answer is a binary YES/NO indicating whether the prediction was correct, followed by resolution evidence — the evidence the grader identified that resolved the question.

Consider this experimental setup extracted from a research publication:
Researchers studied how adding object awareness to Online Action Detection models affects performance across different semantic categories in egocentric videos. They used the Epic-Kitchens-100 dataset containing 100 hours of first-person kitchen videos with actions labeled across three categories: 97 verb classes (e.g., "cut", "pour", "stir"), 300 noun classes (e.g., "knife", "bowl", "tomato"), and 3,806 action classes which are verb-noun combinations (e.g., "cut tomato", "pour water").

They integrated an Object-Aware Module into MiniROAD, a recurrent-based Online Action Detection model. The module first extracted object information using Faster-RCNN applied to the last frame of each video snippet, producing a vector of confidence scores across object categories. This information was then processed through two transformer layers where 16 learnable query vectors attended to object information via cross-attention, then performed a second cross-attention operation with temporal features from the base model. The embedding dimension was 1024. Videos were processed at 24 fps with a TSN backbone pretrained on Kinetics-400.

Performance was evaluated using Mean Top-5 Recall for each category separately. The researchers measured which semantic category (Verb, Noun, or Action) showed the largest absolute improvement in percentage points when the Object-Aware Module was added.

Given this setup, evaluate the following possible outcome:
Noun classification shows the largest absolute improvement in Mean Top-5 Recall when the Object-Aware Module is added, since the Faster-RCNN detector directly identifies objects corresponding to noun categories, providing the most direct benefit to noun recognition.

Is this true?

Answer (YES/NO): NO